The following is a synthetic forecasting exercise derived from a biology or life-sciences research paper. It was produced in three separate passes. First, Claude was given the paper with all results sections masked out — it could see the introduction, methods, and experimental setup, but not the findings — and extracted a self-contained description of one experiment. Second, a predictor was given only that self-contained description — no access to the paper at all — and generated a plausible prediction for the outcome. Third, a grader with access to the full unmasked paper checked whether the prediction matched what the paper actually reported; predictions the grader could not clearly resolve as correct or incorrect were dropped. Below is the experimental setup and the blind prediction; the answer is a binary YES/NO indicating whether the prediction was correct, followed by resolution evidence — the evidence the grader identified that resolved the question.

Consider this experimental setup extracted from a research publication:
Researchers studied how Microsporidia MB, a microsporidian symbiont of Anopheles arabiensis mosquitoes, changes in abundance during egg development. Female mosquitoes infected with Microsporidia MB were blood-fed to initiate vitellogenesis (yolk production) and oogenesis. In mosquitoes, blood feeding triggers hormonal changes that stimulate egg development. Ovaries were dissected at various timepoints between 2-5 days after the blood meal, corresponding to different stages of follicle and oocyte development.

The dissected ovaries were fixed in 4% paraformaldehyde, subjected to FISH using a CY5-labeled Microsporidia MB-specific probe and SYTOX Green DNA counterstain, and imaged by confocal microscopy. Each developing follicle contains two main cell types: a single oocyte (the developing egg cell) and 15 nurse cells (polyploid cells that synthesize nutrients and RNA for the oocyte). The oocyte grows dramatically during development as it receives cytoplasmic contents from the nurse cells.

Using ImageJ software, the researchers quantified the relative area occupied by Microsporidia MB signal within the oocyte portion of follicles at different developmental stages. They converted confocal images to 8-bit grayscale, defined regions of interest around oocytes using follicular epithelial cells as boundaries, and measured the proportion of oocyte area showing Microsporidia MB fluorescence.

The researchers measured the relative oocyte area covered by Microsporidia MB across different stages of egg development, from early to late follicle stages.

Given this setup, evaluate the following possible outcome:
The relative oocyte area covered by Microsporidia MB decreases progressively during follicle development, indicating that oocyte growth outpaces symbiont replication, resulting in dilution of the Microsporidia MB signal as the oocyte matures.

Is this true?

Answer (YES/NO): NO